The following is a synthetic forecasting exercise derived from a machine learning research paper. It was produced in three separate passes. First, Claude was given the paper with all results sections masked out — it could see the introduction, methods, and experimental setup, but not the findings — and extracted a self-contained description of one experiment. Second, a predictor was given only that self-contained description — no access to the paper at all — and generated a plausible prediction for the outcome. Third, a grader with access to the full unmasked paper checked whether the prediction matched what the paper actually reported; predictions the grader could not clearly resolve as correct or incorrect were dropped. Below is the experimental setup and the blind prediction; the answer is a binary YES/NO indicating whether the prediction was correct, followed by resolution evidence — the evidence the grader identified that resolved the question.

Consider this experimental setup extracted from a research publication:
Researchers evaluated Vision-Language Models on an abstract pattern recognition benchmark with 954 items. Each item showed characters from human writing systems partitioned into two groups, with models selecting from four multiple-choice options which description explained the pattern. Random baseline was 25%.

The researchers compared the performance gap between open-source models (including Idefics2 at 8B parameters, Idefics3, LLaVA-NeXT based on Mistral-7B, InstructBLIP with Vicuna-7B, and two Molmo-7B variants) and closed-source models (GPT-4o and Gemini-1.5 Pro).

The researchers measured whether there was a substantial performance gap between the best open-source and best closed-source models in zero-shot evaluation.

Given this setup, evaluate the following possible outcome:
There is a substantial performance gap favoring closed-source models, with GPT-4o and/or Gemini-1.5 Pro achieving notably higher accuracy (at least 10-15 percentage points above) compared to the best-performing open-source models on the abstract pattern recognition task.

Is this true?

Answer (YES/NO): NO